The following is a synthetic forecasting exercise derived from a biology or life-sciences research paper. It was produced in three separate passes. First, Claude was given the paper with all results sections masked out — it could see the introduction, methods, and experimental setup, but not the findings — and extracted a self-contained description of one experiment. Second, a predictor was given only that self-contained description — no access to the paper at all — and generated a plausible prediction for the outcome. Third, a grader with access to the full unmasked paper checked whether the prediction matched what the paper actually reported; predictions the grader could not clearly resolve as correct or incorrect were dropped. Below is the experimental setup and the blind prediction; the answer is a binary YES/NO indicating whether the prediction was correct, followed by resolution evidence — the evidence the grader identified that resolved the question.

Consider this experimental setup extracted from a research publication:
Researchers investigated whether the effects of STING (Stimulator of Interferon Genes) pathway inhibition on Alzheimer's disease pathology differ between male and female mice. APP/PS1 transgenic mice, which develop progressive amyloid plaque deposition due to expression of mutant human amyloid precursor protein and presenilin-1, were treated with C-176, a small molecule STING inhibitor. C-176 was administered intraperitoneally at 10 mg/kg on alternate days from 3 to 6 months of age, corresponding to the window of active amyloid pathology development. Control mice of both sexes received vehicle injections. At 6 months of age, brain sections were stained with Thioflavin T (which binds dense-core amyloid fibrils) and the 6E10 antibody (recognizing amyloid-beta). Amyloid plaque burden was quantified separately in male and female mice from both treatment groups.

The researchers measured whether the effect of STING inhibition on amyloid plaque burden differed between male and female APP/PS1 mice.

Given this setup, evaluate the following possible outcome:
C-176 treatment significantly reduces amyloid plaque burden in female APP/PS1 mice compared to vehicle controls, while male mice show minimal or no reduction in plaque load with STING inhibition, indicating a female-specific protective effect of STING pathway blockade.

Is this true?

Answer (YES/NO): NO